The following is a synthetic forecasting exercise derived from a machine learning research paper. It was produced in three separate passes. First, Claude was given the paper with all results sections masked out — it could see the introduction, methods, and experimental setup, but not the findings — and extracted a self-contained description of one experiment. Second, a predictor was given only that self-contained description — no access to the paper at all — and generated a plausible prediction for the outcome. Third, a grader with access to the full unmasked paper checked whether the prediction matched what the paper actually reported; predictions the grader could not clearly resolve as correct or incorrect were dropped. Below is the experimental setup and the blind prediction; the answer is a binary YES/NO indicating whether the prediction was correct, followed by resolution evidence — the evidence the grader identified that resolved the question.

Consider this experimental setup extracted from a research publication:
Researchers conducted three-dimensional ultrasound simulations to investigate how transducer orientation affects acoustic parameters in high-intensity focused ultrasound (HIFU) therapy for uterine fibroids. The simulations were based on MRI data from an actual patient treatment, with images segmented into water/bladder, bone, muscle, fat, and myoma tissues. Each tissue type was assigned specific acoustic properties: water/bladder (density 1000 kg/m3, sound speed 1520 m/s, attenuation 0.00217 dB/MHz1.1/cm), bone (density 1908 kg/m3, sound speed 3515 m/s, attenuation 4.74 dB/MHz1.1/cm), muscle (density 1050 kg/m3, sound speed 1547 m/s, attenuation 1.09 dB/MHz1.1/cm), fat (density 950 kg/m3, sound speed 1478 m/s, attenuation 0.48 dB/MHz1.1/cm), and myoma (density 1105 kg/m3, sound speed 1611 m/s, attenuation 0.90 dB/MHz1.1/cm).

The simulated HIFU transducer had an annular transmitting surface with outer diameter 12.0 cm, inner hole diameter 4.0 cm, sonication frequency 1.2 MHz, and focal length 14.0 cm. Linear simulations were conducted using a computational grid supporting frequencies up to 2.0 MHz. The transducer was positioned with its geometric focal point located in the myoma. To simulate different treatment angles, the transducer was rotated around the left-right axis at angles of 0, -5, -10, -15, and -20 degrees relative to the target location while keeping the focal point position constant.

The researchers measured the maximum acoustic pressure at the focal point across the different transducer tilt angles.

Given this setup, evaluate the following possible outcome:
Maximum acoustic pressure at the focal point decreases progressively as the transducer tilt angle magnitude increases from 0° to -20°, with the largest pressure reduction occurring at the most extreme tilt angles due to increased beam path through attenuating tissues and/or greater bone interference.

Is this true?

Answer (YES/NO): NO